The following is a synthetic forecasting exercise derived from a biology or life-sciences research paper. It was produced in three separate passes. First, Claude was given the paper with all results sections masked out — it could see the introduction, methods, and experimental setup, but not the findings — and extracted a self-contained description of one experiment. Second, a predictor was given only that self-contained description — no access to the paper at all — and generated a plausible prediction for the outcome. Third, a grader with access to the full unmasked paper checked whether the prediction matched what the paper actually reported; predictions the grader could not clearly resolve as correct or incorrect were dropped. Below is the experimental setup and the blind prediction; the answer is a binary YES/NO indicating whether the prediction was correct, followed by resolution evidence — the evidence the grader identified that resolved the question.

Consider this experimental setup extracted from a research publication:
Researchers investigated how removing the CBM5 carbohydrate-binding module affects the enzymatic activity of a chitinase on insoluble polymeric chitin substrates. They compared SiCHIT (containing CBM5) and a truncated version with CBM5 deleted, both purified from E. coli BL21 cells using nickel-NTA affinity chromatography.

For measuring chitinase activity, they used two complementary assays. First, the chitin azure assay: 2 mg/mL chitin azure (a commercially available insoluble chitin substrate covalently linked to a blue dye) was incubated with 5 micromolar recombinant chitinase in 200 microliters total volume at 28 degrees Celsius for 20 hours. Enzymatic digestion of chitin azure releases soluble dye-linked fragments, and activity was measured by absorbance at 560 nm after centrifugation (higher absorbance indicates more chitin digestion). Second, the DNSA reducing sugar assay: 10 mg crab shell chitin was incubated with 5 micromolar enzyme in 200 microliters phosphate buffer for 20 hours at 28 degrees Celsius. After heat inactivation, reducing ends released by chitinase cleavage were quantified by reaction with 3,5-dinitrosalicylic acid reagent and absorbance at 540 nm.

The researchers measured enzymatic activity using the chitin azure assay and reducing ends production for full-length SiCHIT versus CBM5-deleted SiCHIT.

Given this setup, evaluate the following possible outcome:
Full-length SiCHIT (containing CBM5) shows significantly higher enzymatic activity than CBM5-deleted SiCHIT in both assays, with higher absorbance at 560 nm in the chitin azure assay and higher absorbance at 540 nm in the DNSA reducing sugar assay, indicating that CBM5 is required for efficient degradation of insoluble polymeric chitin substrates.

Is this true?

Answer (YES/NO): NO